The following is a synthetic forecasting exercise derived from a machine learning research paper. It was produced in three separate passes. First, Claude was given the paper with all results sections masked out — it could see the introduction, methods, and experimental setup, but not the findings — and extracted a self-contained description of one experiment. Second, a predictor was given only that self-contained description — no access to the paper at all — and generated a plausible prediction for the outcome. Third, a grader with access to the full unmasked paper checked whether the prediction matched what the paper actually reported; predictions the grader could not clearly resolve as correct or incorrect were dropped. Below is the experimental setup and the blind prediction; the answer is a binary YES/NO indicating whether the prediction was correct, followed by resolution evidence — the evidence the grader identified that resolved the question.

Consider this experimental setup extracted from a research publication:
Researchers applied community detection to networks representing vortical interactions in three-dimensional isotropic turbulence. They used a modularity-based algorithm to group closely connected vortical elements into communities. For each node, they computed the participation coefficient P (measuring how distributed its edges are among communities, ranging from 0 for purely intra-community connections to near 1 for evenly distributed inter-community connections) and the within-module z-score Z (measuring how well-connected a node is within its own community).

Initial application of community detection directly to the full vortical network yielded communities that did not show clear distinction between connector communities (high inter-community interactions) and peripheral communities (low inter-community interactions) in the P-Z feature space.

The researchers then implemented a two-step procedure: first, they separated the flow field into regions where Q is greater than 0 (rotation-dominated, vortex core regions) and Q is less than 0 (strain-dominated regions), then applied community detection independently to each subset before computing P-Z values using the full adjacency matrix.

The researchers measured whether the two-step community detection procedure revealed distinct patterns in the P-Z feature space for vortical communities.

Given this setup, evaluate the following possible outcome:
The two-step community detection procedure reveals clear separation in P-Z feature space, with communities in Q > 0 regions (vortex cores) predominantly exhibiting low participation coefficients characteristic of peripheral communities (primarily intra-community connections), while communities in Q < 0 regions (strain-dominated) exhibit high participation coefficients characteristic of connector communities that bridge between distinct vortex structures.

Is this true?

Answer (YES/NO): YES